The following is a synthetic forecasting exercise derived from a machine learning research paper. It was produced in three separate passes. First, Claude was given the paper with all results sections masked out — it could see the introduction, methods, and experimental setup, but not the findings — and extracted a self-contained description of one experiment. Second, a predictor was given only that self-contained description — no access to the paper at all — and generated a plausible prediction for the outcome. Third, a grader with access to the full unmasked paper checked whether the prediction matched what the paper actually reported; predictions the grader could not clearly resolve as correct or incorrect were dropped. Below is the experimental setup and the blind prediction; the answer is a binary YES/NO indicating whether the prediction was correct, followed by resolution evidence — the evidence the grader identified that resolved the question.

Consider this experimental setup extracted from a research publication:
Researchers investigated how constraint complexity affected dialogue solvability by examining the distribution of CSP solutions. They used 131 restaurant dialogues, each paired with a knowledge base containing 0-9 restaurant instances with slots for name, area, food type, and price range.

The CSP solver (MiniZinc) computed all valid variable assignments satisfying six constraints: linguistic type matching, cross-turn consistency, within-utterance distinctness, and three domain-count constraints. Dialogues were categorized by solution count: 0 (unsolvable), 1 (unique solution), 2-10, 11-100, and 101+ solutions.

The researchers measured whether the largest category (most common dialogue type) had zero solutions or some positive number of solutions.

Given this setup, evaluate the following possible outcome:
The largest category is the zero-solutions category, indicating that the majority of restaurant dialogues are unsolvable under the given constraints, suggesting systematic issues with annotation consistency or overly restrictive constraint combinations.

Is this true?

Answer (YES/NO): YES